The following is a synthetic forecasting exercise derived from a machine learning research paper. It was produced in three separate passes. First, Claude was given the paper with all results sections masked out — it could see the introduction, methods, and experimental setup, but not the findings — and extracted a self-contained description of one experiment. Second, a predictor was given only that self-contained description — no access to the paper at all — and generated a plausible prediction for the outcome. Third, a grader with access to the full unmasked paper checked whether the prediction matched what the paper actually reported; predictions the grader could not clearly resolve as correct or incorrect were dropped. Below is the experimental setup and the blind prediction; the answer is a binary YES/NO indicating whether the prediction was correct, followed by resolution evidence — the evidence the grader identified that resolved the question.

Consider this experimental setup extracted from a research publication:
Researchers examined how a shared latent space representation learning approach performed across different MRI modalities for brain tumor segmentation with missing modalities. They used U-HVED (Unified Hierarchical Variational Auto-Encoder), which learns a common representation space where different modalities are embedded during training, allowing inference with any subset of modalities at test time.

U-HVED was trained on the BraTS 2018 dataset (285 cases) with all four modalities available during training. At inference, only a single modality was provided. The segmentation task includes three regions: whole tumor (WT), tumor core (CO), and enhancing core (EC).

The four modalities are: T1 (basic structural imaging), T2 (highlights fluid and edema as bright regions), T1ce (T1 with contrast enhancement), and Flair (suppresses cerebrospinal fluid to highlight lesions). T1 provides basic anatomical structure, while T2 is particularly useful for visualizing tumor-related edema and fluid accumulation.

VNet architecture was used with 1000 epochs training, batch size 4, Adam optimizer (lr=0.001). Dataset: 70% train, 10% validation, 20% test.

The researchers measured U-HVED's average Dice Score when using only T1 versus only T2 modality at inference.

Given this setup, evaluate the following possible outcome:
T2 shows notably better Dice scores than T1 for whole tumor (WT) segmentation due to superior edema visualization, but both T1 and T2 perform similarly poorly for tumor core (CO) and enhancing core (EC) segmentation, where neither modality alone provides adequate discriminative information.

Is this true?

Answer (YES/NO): NO